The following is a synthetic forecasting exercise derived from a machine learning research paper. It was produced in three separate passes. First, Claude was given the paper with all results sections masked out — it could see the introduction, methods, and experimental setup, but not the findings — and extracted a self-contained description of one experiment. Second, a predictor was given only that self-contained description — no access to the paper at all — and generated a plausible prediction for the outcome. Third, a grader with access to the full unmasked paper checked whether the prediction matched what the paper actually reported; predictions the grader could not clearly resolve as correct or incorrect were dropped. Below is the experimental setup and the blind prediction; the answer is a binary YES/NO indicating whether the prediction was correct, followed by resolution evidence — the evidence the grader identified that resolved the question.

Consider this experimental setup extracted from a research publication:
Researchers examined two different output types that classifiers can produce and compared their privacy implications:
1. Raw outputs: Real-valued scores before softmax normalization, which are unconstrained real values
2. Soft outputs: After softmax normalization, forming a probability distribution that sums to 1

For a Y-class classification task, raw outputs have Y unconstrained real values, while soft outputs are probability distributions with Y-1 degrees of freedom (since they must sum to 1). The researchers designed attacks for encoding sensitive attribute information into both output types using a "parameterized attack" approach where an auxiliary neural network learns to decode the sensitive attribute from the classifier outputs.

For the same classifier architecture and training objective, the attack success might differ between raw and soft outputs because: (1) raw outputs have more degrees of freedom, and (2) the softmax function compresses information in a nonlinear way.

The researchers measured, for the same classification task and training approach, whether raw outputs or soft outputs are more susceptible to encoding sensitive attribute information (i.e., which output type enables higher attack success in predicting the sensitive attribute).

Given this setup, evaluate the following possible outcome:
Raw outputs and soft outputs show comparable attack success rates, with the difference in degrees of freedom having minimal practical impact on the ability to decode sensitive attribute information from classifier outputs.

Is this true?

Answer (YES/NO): NO